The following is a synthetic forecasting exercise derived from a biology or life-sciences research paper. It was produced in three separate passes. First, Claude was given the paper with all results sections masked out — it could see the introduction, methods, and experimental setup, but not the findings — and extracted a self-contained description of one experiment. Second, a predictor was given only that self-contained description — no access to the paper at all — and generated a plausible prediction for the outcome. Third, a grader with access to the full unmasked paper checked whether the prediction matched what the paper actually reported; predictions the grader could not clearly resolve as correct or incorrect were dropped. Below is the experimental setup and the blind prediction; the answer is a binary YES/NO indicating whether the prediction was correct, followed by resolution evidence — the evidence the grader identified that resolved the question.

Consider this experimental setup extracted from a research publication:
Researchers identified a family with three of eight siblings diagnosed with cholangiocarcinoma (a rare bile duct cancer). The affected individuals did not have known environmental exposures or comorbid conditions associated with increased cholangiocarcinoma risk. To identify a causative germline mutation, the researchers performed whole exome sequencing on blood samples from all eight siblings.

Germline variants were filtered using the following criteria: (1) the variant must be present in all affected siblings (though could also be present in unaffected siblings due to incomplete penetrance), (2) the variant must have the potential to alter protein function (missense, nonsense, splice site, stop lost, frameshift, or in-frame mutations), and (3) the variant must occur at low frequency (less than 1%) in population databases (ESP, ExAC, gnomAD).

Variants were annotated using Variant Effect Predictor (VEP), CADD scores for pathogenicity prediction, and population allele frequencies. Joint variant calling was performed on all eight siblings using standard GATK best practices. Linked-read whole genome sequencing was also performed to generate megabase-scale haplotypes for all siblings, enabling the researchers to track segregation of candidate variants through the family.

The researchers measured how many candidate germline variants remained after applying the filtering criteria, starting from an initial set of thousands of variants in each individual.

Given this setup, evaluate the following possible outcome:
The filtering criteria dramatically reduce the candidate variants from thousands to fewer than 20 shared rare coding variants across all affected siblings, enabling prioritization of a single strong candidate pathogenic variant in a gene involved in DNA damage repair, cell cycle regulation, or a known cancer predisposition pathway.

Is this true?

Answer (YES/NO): NO